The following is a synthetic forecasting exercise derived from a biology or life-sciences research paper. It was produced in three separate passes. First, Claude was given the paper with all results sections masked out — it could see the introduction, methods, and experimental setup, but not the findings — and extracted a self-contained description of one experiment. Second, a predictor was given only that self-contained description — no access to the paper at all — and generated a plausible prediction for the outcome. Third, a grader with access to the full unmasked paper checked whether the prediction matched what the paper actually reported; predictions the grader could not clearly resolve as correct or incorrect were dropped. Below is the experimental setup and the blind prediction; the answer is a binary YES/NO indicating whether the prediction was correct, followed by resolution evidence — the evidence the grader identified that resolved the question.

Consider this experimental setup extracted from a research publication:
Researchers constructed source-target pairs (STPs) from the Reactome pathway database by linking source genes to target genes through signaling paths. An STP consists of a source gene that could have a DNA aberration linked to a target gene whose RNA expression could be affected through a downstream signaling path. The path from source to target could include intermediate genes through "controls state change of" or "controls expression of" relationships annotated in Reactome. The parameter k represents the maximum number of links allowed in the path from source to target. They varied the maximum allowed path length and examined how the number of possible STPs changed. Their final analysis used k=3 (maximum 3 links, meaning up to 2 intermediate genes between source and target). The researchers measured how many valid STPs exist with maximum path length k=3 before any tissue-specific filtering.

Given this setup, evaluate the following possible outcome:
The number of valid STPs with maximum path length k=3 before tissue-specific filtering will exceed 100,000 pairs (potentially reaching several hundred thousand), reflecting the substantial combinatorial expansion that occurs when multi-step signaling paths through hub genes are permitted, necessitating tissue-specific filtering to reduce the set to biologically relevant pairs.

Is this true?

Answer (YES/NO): YES